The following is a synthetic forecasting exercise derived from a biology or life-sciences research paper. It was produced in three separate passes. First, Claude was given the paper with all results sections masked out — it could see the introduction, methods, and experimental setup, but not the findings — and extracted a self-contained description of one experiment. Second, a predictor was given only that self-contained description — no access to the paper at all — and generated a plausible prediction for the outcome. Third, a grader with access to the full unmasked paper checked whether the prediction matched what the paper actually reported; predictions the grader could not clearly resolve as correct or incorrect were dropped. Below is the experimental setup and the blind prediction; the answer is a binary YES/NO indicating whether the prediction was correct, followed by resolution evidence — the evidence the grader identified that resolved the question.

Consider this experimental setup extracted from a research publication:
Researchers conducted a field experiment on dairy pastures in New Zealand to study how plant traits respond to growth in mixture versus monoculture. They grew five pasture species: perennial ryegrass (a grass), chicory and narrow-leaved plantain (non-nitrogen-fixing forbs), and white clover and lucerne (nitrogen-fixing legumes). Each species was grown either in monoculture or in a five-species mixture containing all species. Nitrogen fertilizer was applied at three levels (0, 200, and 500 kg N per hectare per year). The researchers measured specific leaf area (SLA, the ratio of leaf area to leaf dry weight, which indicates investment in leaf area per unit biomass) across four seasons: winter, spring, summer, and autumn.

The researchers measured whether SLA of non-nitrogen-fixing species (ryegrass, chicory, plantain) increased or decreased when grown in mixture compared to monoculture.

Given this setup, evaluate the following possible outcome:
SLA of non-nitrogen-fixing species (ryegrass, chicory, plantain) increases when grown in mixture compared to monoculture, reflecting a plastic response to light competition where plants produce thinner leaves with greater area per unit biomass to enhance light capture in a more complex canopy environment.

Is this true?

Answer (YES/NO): YES